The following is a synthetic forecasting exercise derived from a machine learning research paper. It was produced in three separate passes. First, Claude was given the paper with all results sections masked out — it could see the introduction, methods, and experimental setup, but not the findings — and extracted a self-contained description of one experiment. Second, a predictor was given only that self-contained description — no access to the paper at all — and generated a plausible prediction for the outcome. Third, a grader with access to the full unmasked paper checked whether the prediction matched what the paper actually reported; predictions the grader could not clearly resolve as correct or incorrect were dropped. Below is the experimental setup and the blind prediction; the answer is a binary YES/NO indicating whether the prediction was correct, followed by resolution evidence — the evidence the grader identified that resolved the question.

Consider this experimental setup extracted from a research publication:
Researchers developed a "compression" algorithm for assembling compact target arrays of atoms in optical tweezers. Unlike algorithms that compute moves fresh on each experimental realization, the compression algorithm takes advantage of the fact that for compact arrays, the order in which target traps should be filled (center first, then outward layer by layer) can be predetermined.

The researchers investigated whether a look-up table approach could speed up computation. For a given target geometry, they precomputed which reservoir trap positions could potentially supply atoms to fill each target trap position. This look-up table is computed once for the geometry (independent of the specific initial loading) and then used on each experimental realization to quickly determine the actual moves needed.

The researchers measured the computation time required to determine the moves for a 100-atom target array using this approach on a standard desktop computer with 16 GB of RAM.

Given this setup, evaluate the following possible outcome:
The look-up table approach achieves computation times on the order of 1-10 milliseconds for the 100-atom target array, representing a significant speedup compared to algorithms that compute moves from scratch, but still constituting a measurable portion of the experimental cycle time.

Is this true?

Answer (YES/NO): YES